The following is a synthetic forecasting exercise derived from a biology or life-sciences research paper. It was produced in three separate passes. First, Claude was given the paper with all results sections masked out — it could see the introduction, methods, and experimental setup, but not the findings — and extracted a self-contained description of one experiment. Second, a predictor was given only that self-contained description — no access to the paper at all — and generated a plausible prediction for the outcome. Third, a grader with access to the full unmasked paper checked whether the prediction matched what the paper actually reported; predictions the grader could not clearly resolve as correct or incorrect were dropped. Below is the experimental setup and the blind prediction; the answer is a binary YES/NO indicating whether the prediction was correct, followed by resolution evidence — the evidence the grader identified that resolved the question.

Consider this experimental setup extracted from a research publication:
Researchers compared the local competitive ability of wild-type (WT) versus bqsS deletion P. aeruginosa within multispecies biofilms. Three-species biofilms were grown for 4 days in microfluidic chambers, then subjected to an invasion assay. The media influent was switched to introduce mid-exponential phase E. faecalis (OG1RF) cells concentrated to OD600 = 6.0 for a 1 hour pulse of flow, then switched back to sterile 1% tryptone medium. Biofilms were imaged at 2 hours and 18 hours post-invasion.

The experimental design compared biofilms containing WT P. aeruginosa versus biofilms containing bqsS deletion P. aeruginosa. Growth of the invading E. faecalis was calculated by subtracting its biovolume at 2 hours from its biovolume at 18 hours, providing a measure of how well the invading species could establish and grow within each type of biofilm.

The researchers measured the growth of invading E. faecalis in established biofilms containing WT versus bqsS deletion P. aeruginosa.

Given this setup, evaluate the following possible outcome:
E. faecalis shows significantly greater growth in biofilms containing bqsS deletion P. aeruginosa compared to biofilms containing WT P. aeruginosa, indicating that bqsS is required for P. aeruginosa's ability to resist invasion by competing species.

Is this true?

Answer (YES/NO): NO